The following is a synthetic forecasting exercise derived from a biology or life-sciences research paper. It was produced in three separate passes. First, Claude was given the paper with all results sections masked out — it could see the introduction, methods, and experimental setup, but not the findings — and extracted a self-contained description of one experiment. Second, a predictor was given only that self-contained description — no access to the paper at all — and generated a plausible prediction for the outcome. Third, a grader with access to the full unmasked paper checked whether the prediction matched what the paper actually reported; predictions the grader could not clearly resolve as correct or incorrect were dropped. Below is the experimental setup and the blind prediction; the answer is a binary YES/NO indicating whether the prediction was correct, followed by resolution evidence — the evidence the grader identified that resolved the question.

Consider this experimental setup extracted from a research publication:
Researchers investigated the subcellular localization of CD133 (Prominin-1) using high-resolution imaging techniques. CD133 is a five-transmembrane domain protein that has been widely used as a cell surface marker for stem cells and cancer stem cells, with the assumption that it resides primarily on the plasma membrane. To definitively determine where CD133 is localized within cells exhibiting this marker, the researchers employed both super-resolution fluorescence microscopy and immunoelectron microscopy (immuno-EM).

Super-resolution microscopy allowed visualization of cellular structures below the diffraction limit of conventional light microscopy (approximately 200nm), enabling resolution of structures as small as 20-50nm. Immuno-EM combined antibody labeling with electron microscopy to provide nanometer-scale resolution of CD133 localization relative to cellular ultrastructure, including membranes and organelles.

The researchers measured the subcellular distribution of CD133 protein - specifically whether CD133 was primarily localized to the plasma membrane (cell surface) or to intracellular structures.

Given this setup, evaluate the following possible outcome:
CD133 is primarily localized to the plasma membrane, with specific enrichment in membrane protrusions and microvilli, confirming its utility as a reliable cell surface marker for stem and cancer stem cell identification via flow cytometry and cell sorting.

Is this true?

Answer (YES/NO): NO